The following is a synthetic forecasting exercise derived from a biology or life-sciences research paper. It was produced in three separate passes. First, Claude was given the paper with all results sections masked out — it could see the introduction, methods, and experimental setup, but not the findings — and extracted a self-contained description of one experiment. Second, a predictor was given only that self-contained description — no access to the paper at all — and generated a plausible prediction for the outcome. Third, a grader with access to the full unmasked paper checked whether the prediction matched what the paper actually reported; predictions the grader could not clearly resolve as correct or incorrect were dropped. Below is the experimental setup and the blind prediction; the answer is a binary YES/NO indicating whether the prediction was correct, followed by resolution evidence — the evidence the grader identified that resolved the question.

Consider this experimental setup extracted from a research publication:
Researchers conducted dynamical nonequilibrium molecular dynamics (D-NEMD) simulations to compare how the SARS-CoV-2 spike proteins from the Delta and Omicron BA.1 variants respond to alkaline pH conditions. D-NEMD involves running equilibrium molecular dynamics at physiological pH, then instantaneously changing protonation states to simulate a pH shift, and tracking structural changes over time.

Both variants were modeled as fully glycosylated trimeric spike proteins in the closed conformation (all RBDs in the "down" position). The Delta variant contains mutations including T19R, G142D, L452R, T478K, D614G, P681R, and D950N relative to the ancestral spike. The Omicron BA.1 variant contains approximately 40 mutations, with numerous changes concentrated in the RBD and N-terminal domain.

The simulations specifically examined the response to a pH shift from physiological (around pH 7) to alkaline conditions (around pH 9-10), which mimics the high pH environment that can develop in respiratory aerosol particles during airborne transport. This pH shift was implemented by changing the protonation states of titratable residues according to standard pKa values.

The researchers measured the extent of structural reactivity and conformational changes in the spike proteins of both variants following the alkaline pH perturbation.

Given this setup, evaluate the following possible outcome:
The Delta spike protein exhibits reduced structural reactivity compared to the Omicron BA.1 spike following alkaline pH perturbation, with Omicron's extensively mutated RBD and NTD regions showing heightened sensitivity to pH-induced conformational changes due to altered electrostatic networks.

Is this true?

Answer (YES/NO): NO